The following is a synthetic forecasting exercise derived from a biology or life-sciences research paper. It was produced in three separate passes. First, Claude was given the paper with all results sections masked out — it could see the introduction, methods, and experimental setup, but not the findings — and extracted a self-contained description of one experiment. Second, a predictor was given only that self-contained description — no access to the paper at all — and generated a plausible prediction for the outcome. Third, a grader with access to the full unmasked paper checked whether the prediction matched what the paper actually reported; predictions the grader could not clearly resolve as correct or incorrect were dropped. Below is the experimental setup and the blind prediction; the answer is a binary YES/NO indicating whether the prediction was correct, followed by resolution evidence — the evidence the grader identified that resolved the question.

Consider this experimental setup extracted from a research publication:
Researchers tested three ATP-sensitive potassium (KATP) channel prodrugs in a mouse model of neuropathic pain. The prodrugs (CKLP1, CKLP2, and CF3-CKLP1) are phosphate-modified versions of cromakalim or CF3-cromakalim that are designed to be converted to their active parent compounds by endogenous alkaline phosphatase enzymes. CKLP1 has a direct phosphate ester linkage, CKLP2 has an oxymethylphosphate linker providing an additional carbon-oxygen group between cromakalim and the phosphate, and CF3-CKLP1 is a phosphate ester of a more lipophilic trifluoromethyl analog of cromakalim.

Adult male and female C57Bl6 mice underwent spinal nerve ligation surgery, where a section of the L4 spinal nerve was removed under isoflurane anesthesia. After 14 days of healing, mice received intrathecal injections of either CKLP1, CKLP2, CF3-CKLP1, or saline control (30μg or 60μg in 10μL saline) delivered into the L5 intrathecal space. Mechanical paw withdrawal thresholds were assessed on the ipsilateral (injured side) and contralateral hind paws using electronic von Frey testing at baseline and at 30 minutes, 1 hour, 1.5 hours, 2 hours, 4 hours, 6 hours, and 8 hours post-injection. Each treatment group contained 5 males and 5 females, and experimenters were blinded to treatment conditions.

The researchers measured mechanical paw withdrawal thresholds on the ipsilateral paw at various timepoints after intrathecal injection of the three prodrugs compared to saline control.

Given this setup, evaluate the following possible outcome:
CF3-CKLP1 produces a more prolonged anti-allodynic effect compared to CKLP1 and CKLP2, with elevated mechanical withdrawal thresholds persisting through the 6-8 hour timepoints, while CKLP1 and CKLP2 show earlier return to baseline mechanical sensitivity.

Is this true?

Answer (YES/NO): NO